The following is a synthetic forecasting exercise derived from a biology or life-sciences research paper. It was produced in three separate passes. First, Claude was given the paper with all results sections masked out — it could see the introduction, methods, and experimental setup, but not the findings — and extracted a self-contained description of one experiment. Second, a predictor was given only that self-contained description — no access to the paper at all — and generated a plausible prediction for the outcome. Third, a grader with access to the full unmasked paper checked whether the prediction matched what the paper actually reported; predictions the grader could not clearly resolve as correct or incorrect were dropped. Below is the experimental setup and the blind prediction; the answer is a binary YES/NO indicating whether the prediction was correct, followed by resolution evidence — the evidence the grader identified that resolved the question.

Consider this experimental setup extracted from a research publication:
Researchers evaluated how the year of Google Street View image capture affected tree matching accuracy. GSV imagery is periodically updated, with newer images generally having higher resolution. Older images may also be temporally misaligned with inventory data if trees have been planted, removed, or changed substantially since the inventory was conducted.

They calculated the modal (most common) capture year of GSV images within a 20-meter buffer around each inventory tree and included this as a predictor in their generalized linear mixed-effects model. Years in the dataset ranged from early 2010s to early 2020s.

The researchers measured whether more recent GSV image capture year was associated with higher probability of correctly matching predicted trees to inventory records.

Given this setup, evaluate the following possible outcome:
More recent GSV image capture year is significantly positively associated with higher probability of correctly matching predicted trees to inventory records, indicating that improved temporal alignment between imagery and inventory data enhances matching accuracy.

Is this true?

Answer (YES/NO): NO